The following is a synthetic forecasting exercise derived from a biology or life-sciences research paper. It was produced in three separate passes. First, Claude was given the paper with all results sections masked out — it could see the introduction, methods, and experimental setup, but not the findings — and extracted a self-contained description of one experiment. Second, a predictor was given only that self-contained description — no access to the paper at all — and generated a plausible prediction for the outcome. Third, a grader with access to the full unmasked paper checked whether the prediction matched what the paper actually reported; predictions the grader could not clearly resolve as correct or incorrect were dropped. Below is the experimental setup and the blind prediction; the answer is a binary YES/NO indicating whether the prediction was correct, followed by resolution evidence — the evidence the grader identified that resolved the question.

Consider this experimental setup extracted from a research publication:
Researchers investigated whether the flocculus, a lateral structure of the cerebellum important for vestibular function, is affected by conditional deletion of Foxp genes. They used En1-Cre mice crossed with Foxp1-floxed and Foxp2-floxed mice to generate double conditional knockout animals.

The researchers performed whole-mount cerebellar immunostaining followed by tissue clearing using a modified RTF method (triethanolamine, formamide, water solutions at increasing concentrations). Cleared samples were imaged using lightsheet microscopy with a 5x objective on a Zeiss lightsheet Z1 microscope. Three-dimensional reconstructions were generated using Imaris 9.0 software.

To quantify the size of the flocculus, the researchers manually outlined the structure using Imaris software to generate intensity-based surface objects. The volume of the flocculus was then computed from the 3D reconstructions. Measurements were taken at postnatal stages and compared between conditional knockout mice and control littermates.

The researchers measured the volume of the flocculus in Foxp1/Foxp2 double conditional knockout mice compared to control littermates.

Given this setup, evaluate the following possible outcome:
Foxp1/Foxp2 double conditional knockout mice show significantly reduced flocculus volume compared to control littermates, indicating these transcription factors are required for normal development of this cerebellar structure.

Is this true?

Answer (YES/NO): NO